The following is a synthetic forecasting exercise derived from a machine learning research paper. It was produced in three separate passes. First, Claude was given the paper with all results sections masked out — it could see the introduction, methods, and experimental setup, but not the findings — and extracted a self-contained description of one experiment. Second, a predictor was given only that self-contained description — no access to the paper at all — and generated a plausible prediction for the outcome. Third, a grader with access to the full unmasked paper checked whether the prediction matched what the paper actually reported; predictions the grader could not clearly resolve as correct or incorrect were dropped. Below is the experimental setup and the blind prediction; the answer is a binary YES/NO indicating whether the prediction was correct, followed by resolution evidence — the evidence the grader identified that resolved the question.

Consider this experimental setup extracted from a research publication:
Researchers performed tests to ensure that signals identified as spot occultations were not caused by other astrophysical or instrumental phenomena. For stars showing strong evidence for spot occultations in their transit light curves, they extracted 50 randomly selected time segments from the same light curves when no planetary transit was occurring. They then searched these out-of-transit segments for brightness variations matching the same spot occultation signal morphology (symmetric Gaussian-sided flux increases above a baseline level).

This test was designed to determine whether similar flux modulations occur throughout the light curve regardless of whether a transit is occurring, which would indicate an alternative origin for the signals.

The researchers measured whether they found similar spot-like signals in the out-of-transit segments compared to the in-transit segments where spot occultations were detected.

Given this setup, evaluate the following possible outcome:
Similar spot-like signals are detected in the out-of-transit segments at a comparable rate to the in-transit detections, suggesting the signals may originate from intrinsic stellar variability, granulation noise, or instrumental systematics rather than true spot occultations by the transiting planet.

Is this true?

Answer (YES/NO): NO